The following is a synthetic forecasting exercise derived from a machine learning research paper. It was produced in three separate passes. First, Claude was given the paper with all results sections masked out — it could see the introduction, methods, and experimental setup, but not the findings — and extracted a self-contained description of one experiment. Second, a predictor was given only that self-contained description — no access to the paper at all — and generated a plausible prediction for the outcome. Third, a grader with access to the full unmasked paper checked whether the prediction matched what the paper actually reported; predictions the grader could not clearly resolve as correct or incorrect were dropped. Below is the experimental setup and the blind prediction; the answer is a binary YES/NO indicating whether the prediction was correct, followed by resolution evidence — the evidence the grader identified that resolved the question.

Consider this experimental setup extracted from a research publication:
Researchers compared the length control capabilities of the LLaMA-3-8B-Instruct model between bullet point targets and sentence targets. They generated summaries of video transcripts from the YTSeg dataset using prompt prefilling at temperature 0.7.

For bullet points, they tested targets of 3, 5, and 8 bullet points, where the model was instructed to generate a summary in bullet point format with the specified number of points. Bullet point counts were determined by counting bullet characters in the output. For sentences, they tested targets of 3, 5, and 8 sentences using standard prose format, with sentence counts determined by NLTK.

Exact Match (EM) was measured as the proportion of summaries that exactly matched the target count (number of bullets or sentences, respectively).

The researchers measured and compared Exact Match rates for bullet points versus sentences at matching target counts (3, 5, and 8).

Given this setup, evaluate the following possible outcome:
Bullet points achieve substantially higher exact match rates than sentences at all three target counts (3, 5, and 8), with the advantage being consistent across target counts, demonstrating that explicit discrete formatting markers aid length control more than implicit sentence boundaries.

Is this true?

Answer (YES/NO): NO